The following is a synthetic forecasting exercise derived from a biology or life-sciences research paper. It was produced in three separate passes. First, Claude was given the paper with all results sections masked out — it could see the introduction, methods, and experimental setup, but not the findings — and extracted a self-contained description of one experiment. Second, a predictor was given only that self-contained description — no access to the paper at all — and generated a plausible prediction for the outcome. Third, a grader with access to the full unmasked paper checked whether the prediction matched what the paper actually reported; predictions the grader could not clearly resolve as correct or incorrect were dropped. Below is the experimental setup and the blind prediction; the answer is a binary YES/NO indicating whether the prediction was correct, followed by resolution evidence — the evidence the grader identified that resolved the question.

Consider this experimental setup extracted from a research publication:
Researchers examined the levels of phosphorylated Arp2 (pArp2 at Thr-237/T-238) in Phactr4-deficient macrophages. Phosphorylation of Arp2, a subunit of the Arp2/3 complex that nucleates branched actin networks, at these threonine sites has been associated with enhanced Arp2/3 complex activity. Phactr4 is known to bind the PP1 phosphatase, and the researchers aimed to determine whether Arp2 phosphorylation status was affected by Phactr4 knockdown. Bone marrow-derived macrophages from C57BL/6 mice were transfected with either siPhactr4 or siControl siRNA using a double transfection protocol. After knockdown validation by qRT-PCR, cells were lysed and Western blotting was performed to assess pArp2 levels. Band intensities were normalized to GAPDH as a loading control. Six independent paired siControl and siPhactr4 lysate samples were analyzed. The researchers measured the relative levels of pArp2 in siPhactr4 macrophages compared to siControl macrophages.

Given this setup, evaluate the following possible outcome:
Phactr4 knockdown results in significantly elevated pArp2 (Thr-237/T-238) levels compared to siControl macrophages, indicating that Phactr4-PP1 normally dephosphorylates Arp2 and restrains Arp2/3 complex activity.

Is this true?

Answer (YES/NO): NO